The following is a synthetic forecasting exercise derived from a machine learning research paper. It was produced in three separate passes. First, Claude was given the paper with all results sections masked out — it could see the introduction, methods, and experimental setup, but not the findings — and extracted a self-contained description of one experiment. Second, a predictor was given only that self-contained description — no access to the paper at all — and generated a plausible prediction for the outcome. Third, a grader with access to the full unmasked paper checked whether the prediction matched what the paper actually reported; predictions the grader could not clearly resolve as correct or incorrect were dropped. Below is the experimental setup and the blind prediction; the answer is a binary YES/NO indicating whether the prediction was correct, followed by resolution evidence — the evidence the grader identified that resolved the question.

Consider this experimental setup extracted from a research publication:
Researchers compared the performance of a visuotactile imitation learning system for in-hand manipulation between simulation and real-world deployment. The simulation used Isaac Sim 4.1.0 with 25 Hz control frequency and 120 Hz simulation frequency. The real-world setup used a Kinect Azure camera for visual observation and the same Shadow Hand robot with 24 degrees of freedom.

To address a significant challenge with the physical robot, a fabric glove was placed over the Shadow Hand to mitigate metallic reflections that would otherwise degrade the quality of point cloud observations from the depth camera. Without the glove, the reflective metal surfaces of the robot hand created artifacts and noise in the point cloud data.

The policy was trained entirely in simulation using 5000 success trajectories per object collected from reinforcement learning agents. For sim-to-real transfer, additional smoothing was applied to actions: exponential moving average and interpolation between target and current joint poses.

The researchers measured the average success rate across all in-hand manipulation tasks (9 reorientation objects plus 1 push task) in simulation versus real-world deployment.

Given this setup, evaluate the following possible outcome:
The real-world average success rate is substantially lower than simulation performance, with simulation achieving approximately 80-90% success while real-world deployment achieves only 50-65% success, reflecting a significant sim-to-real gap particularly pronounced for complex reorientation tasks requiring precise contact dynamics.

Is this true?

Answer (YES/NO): NO